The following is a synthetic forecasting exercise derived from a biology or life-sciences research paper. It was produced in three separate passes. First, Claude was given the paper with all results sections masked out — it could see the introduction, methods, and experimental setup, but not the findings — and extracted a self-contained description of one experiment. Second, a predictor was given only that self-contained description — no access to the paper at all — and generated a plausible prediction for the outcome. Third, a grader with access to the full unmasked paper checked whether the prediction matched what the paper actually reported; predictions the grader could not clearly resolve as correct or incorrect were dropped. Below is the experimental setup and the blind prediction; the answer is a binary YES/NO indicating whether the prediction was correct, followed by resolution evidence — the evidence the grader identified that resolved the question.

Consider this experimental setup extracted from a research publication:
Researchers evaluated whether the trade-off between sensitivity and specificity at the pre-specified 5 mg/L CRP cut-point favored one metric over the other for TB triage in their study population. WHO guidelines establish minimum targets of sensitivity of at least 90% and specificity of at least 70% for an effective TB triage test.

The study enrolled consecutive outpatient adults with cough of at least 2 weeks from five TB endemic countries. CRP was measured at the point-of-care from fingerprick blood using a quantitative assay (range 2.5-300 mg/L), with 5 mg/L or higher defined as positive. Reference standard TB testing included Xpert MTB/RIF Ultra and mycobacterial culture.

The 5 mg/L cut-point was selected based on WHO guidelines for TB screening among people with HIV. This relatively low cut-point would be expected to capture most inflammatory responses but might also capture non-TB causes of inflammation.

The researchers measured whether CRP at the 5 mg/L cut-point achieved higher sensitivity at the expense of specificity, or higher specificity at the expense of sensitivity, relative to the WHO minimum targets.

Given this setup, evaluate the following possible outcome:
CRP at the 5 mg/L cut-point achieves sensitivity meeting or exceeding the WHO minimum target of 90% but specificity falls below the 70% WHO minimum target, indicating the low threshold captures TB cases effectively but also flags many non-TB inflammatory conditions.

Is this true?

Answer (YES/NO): NO